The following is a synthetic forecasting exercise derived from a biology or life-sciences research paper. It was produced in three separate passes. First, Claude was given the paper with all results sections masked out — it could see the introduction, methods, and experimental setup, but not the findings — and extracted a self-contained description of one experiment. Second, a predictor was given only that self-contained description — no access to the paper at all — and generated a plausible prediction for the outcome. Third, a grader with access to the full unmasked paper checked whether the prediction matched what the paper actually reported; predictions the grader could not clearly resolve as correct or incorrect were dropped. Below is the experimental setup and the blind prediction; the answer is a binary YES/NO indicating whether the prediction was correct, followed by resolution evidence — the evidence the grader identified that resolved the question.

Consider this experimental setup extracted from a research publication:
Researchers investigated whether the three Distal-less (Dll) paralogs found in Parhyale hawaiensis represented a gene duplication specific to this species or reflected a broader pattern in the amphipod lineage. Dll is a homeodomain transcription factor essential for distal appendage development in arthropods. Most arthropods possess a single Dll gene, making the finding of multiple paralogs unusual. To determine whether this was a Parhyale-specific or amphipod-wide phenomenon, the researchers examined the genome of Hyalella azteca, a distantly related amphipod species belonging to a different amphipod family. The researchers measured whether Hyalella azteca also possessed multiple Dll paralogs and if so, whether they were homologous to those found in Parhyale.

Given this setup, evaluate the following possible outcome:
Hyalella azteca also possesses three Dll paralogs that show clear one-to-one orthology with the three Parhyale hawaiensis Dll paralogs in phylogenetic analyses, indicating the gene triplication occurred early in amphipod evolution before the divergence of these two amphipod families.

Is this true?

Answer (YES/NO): NO